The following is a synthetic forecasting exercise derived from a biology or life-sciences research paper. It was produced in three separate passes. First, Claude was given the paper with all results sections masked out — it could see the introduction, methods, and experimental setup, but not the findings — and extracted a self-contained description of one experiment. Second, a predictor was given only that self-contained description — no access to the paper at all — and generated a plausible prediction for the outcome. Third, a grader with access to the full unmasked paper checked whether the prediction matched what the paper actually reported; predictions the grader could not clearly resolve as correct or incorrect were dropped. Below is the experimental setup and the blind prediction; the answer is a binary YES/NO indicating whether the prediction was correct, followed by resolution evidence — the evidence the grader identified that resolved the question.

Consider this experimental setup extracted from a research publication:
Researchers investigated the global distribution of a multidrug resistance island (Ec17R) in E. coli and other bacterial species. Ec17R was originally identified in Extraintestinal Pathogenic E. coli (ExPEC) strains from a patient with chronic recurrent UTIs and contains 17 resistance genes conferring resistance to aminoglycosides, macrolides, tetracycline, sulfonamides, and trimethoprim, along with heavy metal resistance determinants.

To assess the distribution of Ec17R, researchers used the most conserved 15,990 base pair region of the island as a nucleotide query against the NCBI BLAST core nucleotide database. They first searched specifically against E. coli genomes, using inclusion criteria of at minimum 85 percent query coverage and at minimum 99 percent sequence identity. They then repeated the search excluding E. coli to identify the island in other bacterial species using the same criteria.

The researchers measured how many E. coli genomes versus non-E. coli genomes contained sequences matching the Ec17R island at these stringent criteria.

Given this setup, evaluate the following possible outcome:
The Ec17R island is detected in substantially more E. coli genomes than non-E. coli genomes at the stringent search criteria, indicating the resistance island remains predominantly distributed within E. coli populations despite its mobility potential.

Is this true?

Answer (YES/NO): YES